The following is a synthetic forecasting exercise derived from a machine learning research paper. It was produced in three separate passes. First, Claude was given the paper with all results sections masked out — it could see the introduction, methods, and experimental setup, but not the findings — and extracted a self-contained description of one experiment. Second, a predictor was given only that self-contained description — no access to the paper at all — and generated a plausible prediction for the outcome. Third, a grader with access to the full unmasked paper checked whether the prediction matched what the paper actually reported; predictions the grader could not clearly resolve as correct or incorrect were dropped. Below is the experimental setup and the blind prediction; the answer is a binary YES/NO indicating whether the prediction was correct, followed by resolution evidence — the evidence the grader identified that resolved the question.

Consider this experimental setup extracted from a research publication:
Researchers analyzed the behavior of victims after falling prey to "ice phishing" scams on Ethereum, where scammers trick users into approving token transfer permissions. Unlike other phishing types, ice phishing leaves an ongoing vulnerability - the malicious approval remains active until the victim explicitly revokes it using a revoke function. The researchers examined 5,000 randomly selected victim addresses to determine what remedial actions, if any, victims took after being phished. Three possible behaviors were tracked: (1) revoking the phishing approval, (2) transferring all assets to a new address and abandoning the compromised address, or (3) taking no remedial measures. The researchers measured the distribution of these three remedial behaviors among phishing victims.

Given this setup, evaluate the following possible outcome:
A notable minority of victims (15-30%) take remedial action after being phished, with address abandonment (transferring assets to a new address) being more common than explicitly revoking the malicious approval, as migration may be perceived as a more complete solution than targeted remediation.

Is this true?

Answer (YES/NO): NO